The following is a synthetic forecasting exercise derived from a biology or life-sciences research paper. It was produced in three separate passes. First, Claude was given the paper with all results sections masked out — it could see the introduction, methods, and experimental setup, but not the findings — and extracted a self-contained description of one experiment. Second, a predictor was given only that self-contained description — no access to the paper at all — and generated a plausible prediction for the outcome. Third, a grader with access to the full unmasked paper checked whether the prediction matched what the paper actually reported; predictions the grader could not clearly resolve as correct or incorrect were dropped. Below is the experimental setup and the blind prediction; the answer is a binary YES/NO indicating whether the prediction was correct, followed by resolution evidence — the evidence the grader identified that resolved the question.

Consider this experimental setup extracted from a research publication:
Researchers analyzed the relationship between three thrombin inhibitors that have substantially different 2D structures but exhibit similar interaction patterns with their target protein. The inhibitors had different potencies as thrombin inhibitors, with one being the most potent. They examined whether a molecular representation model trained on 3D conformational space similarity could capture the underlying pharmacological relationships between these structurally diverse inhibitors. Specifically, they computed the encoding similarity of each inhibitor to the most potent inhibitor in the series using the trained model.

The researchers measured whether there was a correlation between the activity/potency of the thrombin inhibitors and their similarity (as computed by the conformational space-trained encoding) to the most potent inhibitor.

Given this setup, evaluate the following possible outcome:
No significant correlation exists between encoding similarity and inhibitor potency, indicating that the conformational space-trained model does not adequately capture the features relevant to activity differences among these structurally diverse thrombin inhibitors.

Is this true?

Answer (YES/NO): NO